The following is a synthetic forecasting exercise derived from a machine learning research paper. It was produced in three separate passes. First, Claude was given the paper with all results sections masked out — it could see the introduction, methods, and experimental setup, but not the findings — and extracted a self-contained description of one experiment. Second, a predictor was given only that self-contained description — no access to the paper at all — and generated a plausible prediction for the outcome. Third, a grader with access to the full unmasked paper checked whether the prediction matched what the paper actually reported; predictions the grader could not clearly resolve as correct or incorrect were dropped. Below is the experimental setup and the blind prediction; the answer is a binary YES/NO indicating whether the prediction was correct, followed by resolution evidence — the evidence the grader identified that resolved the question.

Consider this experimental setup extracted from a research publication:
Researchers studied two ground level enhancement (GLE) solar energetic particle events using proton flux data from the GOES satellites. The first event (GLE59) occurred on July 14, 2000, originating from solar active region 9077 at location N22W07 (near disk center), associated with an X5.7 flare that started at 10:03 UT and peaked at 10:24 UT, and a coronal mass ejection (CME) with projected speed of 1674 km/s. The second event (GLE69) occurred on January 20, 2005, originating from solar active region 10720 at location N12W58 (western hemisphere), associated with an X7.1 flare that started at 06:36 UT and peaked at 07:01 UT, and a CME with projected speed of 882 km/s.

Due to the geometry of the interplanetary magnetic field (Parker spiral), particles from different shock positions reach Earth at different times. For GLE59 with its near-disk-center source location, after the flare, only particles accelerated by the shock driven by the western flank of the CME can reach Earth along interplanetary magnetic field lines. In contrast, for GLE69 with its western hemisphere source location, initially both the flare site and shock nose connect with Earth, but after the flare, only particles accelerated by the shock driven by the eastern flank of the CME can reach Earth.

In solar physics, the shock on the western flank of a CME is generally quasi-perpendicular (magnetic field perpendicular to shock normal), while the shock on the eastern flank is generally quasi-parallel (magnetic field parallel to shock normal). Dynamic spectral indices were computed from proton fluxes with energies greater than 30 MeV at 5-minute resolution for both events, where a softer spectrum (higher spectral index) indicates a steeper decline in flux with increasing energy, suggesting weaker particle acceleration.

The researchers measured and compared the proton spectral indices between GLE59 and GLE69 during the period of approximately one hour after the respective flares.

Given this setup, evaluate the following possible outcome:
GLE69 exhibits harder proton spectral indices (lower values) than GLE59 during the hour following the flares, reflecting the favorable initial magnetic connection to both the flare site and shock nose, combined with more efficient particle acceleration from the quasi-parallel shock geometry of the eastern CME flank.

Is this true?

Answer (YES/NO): NO